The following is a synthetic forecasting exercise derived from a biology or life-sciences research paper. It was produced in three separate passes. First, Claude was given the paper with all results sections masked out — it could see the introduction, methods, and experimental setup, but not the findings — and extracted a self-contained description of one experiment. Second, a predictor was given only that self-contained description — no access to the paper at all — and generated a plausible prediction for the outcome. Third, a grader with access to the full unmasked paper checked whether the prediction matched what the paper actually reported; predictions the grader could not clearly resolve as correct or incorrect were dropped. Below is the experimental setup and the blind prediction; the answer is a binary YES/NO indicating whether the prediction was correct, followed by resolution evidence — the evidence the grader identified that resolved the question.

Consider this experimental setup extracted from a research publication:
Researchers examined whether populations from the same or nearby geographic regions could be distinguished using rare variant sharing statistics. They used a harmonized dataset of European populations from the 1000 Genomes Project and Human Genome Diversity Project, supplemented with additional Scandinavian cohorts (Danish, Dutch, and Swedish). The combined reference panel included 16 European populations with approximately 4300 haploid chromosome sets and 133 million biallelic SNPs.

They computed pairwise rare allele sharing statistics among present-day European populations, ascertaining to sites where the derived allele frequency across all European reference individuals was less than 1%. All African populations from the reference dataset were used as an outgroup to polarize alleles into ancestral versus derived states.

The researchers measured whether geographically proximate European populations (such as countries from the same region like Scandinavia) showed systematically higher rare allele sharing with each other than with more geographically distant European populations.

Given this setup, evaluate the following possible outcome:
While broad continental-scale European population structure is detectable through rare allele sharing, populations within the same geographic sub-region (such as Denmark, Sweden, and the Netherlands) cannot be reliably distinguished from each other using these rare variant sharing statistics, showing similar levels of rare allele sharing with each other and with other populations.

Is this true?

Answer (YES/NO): NO